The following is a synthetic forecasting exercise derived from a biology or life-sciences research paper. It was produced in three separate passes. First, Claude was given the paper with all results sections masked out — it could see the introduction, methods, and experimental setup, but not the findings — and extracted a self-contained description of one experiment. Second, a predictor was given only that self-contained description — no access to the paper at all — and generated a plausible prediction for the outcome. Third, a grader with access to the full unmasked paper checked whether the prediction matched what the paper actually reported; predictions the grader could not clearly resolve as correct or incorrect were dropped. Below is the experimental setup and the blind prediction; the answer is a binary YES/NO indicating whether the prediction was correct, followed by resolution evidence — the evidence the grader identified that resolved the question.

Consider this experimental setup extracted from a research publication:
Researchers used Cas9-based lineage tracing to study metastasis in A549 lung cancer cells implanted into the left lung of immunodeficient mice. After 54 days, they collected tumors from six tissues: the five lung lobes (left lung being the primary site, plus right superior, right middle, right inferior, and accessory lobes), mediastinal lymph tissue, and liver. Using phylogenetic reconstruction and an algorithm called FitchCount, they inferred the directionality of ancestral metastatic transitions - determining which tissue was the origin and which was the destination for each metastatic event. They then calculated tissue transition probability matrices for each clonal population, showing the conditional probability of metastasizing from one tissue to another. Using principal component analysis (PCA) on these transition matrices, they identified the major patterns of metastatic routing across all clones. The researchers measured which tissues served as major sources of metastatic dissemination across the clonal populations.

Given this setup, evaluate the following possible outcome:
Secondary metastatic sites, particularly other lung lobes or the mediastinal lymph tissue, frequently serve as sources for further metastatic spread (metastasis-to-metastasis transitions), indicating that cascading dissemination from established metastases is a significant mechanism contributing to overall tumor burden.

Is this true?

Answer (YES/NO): YES